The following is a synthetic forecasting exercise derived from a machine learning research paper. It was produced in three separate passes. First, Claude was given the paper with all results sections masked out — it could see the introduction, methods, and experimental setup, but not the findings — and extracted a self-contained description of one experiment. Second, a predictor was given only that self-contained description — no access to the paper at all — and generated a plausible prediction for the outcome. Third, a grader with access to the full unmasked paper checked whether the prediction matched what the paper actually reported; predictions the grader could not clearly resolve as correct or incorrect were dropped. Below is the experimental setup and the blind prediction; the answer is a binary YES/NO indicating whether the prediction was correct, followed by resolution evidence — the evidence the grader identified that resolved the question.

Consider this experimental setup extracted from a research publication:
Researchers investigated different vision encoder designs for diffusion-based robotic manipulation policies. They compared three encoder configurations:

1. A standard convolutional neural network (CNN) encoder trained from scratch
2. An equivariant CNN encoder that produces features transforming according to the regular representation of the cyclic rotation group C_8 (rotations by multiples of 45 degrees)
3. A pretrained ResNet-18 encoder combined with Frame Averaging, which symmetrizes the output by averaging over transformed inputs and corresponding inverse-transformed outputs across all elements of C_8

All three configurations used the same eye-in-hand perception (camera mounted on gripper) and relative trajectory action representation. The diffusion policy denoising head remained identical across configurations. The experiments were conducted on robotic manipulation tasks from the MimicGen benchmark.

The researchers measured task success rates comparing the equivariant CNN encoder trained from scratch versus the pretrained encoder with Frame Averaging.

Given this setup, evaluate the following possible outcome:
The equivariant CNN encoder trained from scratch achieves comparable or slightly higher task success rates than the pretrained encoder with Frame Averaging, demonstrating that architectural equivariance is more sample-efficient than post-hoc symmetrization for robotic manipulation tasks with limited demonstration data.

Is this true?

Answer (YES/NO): NO